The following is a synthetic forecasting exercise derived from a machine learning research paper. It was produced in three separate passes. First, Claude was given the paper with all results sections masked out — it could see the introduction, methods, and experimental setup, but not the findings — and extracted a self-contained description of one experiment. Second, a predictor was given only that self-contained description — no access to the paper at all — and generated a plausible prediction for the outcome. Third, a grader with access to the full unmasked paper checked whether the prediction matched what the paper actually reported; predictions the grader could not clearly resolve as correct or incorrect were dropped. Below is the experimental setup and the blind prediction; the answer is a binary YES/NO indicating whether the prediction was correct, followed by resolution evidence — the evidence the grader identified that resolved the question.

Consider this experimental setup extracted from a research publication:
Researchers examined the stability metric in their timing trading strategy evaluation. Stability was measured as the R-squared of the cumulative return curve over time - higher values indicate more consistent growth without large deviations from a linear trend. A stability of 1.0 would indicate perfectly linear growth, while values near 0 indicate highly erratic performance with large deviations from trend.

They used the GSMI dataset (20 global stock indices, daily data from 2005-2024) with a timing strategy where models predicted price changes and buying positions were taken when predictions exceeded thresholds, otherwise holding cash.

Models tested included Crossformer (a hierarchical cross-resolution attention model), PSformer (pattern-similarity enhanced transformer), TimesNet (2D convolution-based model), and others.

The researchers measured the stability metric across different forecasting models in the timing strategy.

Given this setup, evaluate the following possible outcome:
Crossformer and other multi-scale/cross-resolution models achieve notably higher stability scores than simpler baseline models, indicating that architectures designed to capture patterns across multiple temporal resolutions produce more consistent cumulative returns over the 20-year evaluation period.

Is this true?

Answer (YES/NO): NO